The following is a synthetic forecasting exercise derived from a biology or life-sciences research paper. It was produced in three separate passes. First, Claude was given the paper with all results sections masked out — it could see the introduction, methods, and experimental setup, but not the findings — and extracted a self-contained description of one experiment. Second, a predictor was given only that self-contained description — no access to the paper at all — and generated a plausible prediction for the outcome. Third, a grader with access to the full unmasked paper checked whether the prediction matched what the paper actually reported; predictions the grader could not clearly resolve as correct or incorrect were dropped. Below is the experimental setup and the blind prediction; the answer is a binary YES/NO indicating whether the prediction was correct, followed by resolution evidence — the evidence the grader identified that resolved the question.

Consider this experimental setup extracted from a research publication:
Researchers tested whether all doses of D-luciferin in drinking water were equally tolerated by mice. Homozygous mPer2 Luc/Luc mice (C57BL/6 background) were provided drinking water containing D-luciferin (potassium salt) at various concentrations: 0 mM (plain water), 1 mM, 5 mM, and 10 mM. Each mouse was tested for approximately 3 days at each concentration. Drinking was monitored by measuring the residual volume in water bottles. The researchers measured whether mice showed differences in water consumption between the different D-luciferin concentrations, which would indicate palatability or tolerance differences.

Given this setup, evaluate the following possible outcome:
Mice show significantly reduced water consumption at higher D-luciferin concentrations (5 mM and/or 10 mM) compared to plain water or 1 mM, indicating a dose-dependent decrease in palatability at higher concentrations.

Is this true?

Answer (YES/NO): NO